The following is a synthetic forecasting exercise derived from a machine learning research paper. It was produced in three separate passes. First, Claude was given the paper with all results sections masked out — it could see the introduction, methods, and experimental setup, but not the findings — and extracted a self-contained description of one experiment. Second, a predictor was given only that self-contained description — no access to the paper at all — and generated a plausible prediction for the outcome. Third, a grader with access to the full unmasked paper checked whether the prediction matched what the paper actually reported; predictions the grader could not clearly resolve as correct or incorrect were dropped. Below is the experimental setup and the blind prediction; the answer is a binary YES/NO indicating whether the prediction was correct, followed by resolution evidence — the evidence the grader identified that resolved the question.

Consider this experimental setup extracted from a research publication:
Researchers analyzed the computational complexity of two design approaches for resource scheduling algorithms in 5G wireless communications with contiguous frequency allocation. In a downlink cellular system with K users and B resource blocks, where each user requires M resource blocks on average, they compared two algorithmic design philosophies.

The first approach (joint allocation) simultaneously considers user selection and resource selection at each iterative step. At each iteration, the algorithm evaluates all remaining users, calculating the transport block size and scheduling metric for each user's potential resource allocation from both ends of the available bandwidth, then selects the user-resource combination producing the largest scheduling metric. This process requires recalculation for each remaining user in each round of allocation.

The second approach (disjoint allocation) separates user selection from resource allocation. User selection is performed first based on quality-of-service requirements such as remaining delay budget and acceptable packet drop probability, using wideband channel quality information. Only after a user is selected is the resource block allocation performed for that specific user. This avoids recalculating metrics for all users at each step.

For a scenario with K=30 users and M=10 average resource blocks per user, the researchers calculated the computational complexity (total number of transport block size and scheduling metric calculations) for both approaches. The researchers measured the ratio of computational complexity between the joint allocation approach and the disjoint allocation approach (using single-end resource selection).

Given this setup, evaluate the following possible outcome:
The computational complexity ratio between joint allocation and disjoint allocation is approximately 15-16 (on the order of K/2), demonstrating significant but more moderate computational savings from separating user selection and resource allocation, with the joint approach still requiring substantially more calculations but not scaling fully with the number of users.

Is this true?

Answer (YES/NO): NO